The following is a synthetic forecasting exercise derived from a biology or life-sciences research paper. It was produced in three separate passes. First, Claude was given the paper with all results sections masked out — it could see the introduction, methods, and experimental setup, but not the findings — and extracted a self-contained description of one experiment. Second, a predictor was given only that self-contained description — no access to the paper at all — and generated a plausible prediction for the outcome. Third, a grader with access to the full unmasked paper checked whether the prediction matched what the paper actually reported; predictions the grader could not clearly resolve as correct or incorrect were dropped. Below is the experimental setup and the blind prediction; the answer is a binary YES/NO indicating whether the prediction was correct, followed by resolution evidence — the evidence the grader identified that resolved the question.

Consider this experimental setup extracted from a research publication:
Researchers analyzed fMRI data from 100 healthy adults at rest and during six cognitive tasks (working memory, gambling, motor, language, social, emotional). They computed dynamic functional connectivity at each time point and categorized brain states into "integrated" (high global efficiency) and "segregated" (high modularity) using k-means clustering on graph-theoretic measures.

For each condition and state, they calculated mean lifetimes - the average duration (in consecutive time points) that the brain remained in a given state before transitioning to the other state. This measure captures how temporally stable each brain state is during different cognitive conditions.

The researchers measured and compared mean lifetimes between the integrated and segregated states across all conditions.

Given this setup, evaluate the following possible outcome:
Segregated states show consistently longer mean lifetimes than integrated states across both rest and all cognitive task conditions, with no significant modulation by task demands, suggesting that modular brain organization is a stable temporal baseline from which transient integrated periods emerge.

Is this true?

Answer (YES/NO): NO